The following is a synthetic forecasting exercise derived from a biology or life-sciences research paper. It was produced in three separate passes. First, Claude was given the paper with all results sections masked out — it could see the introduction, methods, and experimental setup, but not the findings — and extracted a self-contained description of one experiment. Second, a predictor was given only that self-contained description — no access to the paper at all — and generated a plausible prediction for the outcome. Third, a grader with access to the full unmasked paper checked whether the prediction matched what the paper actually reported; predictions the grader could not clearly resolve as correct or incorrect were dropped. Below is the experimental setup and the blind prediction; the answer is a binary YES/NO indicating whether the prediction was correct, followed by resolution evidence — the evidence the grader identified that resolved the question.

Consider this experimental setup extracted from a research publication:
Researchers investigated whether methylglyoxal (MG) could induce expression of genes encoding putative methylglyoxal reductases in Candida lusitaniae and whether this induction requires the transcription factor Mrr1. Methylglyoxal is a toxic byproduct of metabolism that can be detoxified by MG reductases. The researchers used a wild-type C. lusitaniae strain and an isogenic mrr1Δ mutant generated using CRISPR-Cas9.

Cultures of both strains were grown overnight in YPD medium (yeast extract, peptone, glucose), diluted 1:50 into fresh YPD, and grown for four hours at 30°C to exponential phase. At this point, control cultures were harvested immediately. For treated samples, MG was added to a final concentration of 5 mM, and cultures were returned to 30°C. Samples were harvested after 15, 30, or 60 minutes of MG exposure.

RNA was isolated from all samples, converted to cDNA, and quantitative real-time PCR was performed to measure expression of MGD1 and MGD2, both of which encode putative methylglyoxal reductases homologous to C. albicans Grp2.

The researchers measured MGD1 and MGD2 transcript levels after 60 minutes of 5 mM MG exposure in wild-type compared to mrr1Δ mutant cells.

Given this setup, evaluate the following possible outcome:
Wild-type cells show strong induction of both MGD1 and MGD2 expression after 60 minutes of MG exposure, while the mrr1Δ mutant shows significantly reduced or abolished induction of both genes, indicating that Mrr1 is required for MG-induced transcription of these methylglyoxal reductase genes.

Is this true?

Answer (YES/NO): NO